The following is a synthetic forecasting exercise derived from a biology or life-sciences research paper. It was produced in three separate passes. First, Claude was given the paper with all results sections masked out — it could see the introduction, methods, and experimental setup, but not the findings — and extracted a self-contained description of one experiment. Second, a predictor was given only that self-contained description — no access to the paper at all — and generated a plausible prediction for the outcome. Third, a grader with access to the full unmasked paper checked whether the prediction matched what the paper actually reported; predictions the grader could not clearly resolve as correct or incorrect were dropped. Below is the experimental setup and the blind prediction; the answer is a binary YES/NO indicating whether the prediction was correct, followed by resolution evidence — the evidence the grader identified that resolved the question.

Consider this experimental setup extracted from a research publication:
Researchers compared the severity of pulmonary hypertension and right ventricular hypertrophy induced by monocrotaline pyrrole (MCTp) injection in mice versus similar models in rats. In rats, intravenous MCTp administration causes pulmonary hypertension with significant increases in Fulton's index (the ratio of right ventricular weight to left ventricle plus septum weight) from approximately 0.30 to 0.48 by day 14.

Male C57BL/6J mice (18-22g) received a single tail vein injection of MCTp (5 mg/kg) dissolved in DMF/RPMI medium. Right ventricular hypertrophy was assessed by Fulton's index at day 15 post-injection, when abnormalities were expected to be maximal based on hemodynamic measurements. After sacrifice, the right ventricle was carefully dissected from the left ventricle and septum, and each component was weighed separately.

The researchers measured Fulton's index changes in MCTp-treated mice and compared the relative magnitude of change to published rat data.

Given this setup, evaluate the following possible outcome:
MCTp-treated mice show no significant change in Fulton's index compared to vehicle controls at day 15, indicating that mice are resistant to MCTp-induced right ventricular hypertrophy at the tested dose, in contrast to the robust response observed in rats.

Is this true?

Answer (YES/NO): NO